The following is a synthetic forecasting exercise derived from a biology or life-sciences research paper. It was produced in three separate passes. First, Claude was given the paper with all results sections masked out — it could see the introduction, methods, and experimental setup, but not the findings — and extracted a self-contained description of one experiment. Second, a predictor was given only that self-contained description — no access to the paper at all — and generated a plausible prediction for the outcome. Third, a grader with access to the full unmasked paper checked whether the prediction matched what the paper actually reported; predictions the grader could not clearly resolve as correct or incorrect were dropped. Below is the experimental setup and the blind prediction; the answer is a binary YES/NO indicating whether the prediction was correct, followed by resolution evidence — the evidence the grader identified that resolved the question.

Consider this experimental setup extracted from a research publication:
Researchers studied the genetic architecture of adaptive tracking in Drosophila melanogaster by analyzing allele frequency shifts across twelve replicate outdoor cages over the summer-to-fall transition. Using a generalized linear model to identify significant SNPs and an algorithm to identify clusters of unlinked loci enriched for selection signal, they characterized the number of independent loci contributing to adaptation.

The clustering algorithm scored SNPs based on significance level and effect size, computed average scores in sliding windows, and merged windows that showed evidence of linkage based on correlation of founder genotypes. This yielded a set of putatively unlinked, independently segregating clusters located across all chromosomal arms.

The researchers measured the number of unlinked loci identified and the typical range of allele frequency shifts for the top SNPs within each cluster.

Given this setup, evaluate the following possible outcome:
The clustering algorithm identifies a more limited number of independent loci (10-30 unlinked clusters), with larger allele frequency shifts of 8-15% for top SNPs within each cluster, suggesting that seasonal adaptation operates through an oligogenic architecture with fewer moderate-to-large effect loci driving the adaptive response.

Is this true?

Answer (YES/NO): NO